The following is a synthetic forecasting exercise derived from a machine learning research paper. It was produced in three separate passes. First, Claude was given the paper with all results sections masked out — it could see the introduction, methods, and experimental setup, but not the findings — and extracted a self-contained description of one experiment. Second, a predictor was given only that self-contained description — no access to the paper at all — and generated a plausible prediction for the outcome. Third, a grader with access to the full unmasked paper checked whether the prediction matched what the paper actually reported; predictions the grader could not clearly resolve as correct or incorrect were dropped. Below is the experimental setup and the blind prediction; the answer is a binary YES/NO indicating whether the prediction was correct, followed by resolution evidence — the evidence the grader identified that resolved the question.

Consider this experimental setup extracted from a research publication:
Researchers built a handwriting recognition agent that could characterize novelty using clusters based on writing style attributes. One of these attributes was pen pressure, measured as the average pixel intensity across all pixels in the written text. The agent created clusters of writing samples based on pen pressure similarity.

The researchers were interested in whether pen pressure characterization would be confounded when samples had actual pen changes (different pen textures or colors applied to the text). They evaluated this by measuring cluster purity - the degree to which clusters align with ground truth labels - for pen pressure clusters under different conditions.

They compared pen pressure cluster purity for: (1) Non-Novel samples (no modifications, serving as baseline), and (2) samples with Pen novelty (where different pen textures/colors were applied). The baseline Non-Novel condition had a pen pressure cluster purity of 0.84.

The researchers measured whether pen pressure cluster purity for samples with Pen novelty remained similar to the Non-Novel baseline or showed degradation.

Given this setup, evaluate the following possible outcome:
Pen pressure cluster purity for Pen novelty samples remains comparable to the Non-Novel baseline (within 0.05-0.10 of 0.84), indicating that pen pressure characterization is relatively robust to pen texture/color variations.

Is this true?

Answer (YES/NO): NO